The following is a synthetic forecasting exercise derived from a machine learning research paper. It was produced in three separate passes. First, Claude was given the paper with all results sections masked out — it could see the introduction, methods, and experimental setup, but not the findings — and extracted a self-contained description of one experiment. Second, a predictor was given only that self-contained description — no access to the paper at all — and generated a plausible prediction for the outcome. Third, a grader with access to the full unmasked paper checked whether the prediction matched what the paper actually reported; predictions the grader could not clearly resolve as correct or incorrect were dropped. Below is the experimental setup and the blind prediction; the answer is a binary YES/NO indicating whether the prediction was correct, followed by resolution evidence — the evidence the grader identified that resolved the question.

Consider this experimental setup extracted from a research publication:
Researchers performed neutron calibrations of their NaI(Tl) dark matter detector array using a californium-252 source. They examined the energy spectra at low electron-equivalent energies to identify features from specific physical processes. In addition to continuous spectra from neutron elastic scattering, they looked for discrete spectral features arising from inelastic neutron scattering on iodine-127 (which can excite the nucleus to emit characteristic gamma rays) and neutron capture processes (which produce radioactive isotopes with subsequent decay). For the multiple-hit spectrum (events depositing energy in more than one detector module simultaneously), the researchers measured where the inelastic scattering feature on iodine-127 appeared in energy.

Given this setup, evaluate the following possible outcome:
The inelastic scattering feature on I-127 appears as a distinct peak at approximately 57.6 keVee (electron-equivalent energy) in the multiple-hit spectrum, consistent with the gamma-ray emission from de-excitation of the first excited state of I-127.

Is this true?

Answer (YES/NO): YES